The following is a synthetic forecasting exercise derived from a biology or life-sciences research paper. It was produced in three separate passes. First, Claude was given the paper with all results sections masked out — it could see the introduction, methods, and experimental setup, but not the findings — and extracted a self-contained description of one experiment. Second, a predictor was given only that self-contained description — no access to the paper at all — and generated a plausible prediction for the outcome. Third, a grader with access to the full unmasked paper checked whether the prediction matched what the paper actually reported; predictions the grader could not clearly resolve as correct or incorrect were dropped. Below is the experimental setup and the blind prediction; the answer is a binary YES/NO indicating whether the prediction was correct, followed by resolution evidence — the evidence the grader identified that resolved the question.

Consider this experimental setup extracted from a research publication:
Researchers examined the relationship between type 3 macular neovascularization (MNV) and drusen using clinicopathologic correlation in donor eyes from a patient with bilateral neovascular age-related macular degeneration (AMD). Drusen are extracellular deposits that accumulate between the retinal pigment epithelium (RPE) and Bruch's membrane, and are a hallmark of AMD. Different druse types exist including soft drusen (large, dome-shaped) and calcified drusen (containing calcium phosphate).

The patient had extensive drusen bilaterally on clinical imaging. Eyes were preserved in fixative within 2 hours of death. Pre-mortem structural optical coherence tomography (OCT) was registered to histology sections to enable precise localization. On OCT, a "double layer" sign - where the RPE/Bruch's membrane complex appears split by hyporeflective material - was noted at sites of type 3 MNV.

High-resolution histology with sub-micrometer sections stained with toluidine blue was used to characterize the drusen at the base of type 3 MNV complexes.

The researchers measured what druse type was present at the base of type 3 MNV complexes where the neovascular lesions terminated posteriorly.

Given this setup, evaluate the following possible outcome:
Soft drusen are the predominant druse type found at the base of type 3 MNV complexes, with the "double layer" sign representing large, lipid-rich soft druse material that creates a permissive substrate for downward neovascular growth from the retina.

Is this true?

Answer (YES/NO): NO